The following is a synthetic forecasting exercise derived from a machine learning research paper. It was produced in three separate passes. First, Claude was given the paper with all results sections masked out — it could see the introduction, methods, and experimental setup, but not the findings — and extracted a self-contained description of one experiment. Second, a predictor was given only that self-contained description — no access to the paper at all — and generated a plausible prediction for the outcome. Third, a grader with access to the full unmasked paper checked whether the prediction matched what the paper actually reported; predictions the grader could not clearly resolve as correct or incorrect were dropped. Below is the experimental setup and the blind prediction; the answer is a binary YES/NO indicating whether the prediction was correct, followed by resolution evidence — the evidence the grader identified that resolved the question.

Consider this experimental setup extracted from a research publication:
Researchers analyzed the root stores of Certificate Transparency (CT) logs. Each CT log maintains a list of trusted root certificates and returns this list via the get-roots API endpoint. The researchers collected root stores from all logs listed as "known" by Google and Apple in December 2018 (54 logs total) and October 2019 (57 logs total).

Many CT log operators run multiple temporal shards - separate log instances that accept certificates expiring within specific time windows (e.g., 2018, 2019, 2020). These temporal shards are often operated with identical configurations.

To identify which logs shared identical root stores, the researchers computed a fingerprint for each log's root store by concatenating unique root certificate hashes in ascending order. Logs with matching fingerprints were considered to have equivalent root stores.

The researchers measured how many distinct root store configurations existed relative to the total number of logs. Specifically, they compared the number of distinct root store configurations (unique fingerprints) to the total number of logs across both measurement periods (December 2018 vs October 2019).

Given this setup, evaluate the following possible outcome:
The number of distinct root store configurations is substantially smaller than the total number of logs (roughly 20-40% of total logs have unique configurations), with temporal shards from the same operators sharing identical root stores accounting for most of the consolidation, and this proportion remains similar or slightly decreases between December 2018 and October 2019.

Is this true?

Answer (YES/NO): YES